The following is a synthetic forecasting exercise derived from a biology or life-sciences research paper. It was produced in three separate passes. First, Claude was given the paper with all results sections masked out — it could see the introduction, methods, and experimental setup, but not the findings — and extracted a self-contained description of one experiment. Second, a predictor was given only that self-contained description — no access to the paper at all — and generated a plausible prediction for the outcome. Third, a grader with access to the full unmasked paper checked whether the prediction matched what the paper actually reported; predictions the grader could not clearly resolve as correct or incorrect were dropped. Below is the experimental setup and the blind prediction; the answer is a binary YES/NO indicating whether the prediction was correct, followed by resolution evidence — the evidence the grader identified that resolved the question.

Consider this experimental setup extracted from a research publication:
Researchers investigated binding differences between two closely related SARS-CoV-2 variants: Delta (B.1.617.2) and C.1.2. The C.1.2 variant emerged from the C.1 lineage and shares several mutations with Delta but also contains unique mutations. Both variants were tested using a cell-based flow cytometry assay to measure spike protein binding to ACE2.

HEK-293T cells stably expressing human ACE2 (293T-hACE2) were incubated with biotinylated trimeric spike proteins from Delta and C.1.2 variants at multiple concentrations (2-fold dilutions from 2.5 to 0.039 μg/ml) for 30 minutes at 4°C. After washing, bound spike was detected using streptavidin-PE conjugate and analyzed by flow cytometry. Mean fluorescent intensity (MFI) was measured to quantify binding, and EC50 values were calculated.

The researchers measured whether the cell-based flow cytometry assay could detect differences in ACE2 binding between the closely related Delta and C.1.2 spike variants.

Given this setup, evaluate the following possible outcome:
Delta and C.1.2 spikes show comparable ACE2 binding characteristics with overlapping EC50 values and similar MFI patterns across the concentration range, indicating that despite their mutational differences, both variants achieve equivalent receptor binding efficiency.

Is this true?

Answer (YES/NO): YES